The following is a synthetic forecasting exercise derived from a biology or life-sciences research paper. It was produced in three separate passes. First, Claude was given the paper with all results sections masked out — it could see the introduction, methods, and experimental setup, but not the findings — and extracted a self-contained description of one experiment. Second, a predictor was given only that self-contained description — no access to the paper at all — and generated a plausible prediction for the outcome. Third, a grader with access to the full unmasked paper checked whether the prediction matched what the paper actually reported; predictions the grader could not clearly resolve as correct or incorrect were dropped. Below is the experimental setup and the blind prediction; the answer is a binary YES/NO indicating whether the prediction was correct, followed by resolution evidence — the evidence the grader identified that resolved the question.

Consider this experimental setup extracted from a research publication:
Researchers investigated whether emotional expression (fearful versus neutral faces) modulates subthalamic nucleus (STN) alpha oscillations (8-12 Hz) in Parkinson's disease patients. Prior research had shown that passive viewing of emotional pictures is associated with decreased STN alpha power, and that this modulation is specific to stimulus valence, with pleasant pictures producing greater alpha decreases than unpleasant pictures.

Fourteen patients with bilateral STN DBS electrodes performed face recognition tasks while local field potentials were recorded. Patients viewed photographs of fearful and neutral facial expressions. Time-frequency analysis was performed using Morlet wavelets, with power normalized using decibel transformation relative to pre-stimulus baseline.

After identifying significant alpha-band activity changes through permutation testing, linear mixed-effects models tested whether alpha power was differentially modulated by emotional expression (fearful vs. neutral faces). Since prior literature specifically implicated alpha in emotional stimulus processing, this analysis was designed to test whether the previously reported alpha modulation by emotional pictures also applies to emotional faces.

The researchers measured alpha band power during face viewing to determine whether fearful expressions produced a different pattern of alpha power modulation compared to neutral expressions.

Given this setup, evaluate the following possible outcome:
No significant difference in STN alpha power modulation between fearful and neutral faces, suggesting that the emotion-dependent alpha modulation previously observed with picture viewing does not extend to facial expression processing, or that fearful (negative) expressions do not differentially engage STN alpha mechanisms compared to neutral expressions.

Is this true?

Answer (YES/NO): YES